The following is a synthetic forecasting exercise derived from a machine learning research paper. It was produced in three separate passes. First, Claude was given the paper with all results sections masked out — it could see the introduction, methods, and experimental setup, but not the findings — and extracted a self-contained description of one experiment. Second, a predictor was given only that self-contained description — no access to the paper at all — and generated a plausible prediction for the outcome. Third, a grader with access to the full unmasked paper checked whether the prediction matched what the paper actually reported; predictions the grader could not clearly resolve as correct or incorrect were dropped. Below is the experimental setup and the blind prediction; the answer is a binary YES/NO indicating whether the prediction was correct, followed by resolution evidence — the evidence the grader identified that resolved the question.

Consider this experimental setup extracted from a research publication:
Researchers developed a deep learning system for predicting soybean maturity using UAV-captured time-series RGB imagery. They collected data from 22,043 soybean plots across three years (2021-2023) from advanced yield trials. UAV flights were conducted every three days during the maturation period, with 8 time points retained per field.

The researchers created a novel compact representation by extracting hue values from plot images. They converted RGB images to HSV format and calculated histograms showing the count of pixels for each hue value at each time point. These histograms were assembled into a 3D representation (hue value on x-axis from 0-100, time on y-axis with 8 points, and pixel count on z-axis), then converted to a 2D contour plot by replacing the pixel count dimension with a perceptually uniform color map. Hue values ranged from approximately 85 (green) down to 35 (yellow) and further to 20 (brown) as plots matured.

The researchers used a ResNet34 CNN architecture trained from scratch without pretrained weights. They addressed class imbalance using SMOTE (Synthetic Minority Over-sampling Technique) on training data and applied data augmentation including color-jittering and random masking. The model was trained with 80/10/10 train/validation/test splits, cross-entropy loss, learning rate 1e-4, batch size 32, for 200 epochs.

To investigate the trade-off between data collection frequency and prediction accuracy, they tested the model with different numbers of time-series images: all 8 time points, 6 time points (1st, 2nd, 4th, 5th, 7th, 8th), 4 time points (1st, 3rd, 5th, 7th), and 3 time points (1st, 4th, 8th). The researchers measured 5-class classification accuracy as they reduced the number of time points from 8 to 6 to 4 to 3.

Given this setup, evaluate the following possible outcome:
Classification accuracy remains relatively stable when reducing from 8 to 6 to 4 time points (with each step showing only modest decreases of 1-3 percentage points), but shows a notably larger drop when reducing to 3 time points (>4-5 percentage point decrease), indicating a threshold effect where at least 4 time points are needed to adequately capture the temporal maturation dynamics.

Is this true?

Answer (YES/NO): NO